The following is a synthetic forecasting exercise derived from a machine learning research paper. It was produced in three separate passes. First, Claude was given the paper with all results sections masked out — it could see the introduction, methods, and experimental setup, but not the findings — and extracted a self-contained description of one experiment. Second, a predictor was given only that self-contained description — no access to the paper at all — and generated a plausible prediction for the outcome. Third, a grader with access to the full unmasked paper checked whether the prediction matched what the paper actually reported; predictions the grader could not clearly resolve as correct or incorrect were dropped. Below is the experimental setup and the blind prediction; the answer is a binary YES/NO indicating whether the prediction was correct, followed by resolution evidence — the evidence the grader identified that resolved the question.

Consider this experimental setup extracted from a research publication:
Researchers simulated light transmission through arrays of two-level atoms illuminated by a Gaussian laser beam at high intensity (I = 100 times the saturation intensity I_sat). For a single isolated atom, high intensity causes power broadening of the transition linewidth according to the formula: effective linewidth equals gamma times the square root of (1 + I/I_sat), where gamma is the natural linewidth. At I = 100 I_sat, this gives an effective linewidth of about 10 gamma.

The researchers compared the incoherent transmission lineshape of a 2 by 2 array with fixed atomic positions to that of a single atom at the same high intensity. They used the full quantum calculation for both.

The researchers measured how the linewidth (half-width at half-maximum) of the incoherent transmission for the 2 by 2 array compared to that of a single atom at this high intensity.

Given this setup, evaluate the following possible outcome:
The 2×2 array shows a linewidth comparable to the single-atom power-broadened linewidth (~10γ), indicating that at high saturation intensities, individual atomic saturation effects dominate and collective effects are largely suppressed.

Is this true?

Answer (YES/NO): NO